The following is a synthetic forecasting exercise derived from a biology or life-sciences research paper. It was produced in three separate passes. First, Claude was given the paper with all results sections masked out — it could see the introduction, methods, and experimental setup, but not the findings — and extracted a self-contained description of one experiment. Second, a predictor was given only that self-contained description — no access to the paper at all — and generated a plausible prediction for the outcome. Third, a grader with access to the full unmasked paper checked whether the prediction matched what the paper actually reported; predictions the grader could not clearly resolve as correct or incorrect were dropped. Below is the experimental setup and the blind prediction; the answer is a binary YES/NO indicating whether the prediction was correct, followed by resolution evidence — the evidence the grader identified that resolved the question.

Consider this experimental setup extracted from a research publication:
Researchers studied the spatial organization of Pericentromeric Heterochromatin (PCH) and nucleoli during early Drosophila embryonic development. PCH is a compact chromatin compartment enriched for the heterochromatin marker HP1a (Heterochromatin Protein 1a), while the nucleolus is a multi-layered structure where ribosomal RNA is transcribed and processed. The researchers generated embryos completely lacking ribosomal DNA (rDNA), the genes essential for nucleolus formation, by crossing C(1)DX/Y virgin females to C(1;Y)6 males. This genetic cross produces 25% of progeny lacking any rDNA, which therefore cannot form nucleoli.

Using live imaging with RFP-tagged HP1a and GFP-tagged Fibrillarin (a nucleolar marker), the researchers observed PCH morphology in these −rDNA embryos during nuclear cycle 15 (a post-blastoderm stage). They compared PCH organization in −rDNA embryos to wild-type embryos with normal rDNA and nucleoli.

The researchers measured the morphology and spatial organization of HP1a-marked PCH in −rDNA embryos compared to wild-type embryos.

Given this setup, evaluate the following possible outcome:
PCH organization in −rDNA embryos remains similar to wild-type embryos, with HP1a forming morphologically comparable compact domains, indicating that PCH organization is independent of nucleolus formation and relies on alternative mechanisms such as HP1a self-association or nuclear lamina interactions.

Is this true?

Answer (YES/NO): NO